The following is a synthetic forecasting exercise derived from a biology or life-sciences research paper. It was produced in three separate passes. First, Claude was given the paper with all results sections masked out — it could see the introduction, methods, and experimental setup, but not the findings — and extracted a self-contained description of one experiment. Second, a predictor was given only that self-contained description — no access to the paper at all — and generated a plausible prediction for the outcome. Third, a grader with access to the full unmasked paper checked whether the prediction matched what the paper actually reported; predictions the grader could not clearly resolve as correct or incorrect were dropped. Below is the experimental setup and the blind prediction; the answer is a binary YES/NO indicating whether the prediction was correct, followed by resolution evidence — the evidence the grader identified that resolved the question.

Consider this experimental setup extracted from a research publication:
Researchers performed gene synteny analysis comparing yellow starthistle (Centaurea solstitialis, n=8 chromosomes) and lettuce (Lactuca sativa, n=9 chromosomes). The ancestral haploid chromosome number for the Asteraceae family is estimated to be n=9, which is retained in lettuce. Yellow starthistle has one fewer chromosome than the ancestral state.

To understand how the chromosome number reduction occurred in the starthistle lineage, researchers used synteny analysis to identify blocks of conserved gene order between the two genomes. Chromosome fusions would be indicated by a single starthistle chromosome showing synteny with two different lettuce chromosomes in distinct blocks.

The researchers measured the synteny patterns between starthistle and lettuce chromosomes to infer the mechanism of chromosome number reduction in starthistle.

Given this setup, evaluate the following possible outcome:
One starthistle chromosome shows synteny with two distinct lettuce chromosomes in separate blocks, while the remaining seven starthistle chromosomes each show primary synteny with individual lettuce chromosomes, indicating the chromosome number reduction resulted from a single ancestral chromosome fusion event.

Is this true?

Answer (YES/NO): NO